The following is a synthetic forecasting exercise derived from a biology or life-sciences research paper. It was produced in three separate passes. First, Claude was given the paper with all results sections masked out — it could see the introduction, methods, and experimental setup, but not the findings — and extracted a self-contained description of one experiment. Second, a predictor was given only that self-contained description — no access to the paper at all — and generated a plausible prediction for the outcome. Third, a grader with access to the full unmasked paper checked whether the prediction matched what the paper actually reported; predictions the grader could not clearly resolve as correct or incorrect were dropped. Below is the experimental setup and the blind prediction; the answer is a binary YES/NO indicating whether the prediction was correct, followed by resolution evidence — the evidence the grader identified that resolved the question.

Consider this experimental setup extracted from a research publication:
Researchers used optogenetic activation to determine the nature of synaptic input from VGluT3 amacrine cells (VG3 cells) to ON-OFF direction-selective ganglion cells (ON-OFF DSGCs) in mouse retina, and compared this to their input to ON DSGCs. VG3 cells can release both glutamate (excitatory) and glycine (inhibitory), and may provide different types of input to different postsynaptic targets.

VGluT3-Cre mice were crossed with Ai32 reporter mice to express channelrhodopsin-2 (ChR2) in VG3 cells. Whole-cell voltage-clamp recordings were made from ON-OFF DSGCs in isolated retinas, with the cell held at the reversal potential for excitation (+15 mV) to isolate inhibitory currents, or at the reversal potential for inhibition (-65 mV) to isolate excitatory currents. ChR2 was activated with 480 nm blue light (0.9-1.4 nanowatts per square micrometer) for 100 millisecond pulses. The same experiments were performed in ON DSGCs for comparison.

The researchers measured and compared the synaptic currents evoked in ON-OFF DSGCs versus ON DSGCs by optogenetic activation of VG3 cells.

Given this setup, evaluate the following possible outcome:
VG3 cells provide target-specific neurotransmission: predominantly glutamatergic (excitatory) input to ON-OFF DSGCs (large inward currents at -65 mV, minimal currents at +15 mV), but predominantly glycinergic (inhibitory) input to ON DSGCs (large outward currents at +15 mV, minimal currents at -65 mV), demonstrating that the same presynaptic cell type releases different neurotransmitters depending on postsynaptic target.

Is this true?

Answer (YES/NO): YES